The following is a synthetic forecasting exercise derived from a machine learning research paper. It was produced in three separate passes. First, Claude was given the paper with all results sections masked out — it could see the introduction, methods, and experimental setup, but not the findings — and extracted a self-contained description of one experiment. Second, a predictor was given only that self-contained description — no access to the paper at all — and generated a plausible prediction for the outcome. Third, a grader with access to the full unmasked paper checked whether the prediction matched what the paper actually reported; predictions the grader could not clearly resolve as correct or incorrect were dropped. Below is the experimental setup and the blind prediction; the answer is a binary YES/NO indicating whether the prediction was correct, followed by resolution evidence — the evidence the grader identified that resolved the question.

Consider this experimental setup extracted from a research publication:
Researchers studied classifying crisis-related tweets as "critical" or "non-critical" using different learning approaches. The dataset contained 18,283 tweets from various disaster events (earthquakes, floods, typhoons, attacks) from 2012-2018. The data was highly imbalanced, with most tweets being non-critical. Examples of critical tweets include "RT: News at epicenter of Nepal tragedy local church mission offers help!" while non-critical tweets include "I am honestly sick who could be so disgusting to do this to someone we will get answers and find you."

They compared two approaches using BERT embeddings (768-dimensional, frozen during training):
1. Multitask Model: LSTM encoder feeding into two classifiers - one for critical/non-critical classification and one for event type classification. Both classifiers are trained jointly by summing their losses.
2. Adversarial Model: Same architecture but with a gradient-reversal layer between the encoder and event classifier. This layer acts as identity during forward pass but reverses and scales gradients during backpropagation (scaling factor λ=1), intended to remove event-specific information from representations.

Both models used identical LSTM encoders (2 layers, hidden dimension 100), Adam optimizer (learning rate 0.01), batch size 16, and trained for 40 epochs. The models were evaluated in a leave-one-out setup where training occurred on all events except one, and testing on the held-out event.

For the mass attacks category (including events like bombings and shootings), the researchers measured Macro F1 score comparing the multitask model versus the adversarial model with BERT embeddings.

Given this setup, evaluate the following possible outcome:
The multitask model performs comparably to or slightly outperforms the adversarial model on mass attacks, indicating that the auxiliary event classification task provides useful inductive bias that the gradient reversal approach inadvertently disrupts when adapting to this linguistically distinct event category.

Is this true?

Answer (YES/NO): NO